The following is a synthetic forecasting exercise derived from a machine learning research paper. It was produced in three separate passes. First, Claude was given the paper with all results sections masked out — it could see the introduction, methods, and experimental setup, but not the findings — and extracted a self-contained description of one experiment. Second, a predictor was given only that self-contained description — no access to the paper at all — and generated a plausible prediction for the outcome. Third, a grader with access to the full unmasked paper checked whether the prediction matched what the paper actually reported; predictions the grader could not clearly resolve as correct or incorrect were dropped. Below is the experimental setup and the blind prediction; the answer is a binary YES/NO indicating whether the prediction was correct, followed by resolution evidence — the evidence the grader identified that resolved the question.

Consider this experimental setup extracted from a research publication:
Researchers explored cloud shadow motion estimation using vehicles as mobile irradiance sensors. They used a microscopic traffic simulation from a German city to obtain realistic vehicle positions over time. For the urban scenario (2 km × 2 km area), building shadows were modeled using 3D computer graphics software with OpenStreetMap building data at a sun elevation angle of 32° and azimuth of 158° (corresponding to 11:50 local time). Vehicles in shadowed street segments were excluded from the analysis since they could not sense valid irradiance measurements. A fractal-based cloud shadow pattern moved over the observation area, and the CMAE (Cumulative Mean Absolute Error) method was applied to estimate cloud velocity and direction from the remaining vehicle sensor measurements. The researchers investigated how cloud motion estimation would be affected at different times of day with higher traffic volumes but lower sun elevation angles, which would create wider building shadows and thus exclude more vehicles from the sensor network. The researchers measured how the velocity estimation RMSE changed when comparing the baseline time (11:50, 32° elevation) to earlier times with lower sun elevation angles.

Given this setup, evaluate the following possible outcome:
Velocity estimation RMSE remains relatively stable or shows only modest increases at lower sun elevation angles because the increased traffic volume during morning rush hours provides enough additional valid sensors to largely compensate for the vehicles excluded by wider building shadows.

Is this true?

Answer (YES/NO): NO